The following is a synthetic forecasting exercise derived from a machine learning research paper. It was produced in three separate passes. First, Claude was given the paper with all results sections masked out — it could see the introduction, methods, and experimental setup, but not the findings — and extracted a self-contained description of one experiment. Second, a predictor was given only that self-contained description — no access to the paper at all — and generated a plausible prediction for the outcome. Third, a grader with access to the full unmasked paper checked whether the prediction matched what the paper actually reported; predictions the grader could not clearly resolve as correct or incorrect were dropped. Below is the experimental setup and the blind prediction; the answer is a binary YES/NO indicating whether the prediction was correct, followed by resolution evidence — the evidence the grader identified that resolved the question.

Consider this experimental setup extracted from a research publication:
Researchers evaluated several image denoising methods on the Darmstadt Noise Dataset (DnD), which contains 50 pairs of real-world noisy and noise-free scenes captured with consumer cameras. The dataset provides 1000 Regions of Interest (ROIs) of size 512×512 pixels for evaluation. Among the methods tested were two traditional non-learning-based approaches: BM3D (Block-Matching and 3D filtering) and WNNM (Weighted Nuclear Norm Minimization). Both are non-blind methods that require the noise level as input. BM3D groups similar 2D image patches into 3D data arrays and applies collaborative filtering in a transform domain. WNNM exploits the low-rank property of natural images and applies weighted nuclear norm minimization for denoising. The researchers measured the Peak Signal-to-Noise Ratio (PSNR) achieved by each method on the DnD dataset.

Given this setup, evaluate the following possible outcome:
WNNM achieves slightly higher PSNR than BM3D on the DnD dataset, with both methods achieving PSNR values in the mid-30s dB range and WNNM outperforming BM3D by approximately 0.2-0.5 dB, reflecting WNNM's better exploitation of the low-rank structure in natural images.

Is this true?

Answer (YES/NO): NO